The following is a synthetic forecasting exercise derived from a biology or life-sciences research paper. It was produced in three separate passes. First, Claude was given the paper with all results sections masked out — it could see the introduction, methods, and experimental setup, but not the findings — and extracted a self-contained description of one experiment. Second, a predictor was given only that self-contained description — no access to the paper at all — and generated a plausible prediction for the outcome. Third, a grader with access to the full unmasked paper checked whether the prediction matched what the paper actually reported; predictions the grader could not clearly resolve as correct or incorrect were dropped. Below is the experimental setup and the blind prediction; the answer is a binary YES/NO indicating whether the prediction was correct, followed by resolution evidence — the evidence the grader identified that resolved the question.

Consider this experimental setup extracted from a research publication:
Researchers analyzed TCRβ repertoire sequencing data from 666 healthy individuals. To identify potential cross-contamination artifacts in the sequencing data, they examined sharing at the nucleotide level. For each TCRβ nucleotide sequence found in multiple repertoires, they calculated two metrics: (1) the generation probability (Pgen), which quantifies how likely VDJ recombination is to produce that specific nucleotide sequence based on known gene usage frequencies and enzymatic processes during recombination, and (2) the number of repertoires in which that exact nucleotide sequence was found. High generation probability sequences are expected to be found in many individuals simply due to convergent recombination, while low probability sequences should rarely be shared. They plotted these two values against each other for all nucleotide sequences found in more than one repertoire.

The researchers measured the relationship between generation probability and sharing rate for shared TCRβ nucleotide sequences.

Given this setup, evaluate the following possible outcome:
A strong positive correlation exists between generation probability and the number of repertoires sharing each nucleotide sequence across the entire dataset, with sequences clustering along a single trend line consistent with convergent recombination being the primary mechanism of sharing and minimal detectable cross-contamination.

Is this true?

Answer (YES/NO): NO